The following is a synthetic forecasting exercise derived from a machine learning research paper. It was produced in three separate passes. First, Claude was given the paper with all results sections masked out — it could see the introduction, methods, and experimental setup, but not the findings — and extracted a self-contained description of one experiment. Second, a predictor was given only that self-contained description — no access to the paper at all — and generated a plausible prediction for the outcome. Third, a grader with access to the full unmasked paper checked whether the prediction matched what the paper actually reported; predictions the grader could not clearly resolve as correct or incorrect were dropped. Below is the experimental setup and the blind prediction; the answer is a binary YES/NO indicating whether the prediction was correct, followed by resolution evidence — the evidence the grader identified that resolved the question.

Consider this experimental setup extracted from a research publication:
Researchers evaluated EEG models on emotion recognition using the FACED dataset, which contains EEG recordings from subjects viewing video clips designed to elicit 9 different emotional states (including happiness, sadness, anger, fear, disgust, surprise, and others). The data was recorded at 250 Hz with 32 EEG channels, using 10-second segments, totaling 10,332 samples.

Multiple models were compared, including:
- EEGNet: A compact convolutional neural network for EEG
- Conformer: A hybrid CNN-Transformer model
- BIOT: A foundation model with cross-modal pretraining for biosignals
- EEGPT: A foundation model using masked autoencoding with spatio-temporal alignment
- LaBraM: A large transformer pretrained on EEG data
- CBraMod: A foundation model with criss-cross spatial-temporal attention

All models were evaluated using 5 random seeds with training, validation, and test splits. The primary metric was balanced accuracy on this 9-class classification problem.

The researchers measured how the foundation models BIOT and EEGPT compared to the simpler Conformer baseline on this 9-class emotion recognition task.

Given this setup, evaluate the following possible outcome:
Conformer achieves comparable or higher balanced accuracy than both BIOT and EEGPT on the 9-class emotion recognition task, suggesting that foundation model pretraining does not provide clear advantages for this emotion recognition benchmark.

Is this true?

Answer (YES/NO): YES